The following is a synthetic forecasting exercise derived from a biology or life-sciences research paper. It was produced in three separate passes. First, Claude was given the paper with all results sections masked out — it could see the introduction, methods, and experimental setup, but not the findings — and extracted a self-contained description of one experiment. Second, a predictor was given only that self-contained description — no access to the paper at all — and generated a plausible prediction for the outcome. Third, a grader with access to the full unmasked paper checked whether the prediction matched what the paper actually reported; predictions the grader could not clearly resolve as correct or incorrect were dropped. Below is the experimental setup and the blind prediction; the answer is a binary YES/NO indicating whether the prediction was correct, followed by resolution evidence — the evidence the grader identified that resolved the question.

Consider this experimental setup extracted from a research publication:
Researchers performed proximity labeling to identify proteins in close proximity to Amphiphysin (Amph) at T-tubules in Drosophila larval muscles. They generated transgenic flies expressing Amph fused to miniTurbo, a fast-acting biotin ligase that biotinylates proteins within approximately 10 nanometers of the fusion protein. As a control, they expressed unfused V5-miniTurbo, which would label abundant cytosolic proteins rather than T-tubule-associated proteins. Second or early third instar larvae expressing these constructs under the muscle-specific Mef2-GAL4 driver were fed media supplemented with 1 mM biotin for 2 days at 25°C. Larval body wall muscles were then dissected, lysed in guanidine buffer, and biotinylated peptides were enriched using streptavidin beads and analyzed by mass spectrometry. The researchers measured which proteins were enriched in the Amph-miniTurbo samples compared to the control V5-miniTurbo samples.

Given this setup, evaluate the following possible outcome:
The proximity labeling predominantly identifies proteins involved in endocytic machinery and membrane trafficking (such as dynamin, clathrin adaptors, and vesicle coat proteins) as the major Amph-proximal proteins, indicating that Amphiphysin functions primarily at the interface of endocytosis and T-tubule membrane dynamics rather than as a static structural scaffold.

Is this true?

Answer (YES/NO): NO